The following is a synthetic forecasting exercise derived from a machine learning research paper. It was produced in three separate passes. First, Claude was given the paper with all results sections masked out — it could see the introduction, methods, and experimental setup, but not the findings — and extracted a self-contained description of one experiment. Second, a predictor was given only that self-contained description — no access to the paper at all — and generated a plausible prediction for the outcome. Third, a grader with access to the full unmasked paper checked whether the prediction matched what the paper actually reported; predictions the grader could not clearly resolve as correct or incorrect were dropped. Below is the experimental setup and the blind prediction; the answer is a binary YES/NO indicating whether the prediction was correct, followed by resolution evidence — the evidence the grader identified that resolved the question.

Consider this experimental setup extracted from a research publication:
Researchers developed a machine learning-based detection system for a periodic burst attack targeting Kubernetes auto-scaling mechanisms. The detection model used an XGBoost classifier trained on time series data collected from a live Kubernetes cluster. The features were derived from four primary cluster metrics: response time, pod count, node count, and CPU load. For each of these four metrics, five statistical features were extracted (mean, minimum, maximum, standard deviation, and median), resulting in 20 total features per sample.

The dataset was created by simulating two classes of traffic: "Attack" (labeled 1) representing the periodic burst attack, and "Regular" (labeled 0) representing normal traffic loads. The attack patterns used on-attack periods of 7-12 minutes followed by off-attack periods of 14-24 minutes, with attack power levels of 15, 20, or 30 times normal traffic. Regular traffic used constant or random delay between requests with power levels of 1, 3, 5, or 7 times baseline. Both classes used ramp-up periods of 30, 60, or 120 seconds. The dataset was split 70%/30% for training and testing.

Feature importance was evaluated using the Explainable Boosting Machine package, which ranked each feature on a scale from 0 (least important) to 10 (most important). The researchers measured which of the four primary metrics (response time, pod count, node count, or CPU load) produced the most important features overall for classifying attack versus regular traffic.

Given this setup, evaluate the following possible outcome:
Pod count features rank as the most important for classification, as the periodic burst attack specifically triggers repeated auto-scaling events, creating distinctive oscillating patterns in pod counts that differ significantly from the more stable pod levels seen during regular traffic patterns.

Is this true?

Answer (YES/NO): NO